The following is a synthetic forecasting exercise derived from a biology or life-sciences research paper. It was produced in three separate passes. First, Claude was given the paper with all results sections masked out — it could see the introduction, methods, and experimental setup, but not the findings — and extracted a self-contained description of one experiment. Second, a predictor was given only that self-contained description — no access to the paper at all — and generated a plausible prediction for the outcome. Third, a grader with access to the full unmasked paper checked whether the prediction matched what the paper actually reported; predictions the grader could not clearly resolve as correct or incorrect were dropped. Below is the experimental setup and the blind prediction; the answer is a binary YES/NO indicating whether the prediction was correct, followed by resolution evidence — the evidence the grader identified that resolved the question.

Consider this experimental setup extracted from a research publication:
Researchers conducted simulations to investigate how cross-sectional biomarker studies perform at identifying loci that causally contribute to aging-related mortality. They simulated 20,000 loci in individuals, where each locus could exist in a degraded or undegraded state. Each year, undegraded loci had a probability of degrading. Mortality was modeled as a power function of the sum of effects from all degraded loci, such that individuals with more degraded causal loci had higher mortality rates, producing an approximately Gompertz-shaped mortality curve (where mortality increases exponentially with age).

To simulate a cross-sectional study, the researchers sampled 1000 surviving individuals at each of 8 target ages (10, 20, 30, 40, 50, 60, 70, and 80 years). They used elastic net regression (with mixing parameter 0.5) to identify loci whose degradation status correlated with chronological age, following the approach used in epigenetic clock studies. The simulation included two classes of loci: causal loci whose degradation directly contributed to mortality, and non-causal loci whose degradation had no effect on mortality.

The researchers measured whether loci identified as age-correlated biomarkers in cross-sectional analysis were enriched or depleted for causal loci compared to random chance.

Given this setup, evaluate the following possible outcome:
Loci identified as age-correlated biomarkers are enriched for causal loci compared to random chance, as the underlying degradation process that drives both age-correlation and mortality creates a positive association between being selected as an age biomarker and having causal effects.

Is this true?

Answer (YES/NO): NO